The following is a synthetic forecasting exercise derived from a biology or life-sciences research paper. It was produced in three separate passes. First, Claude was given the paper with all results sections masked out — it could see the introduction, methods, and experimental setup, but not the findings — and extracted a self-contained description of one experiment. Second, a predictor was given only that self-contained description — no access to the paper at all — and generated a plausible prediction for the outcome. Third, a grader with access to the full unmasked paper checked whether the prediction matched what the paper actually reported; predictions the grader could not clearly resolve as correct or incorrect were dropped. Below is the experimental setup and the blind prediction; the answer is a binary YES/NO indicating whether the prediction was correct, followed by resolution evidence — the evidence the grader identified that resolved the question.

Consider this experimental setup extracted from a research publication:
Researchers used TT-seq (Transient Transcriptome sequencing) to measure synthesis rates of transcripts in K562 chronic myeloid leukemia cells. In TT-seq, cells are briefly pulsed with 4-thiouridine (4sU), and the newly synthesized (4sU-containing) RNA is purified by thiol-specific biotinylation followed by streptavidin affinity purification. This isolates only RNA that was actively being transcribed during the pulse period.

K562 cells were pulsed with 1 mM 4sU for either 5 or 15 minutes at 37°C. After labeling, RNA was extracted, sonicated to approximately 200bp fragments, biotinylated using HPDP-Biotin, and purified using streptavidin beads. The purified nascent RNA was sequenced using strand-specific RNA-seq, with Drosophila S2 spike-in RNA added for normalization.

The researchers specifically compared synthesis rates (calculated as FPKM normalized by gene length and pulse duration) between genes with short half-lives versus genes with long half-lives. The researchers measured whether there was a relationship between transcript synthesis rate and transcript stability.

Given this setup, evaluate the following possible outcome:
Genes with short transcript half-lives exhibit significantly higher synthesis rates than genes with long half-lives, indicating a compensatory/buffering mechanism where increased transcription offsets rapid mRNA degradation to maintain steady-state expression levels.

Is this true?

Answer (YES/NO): NO